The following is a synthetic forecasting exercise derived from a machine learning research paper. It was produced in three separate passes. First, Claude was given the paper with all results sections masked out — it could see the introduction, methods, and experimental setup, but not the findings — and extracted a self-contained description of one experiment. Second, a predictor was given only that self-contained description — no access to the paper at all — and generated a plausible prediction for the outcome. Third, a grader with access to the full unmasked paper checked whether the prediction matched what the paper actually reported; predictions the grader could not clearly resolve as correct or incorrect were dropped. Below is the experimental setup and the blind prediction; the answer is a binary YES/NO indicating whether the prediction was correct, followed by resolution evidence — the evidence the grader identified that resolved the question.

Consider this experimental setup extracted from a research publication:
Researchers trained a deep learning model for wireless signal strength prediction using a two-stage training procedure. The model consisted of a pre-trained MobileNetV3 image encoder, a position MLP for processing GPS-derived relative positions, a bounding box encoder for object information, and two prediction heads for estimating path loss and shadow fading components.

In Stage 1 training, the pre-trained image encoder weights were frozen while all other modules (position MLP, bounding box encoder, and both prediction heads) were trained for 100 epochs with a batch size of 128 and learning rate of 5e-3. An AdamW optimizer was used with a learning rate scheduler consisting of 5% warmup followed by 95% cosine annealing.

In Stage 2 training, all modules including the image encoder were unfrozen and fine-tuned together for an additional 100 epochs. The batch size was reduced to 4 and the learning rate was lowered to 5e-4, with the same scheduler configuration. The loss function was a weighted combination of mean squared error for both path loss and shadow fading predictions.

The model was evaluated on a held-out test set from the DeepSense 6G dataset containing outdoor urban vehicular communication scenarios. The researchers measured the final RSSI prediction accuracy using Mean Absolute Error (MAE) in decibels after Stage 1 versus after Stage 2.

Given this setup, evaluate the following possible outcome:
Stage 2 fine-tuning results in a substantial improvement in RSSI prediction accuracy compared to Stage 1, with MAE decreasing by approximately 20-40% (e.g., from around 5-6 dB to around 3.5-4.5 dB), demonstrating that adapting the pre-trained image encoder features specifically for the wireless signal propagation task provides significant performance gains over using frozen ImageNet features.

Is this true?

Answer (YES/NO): NO